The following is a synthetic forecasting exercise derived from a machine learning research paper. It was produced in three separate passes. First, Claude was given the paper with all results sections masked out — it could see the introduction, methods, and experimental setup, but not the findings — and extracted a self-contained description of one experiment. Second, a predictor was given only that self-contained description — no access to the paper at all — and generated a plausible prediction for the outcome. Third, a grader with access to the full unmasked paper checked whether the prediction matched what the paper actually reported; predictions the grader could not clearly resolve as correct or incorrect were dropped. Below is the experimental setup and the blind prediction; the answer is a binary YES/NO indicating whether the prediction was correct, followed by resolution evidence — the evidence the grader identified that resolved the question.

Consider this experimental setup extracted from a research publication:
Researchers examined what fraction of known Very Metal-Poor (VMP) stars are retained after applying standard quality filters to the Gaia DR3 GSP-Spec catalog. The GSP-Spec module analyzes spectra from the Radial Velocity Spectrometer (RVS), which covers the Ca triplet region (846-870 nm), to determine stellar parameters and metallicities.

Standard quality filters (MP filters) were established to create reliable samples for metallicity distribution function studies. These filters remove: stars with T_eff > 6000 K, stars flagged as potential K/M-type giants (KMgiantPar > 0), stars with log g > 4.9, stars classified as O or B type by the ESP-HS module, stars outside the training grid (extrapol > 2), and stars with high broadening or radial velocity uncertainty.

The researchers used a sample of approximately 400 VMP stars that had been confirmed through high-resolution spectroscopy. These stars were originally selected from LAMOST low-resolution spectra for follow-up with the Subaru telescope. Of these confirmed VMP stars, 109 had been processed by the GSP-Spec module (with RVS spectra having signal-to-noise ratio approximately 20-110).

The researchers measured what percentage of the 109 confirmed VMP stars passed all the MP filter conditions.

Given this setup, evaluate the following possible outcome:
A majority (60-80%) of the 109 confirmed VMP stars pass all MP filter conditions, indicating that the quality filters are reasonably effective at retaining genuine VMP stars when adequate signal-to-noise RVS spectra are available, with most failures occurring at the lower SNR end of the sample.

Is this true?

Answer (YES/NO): NO